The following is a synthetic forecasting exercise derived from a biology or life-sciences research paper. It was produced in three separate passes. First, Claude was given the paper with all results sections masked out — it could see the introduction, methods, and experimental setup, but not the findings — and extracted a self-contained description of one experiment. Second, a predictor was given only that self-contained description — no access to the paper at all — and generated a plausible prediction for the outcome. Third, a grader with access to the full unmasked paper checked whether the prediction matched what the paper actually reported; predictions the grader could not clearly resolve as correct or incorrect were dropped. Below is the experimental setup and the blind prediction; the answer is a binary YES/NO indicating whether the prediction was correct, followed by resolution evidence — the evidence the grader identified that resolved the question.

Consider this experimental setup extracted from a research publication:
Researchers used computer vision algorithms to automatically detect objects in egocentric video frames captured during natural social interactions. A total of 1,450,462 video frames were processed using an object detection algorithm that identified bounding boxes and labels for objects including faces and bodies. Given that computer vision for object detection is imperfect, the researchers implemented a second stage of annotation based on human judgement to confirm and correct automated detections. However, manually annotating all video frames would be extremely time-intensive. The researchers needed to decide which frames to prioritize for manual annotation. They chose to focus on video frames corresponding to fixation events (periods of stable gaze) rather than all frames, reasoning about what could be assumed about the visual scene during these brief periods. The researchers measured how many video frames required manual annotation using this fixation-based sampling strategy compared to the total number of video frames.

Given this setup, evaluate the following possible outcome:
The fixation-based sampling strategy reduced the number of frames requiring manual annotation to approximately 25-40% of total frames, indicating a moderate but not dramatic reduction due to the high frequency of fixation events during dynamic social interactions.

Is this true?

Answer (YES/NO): NO